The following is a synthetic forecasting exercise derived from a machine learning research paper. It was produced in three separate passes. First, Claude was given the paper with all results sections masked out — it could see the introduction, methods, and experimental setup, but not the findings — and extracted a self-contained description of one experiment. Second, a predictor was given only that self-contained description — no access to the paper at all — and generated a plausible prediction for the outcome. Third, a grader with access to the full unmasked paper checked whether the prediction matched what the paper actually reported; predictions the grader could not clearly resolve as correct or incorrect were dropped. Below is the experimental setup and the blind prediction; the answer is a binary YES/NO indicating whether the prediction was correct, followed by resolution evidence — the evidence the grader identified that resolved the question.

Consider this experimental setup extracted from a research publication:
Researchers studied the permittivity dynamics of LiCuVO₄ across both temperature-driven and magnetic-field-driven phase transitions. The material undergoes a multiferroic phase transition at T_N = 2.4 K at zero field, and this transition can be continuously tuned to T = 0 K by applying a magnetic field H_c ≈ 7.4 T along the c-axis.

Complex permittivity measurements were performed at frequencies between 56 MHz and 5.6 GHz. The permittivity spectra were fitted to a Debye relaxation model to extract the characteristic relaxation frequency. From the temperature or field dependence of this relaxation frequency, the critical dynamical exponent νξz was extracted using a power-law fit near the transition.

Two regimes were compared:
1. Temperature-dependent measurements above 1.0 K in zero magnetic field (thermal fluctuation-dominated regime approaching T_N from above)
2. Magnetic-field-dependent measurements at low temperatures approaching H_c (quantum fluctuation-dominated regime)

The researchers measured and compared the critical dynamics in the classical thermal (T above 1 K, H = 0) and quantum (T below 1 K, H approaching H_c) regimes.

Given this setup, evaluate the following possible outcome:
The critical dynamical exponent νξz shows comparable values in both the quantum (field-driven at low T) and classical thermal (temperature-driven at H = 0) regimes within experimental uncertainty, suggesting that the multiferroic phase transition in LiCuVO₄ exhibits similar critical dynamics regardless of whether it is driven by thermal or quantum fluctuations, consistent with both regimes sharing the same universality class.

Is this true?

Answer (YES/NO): YES